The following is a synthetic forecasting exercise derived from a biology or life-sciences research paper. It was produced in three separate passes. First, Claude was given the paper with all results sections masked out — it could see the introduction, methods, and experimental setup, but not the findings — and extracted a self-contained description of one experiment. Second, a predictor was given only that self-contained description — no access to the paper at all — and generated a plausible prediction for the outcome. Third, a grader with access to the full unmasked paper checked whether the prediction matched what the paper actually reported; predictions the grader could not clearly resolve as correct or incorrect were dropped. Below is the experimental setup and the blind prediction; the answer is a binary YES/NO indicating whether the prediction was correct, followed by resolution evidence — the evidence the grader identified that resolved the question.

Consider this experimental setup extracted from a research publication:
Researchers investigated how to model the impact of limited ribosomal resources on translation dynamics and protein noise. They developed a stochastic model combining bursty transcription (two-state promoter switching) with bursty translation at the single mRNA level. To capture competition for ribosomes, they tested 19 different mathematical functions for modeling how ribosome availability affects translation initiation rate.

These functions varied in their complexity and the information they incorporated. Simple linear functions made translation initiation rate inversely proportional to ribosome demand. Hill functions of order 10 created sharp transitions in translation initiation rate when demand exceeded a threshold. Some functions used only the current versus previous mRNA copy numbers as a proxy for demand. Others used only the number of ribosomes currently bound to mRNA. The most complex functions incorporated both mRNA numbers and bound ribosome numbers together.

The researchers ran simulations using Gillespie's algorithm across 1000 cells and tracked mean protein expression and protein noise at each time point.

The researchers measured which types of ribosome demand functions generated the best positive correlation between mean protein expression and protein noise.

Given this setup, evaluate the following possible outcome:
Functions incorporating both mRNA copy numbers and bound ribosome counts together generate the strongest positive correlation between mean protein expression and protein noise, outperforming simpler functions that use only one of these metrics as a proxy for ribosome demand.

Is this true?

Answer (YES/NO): YES